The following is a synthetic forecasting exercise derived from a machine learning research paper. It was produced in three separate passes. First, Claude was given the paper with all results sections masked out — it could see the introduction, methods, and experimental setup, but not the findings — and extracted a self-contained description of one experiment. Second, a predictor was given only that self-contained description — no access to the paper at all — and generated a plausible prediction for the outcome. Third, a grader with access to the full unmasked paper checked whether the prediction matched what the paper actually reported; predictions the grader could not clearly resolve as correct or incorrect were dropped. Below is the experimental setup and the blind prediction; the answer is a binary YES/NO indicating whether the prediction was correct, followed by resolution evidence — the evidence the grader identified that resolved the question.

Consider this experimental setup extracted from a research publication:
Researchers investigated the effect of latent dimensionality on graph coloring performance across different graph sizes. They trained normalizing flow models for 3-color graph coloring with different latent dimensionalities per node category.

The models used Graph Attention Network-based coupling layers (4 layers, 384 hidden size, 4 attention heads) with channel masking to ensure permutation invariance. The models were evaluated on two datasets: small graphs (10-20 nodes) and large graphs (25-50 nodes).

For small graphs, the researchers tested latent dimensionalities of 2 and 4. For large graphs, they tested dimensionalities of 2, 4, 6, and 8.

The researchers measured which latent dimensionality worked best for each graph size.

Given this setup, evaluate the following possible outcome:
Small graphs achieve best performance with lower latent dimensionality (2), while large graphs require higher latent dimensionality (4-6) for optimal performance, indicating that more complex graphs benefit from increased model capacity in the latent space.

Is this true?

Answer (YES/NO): YES